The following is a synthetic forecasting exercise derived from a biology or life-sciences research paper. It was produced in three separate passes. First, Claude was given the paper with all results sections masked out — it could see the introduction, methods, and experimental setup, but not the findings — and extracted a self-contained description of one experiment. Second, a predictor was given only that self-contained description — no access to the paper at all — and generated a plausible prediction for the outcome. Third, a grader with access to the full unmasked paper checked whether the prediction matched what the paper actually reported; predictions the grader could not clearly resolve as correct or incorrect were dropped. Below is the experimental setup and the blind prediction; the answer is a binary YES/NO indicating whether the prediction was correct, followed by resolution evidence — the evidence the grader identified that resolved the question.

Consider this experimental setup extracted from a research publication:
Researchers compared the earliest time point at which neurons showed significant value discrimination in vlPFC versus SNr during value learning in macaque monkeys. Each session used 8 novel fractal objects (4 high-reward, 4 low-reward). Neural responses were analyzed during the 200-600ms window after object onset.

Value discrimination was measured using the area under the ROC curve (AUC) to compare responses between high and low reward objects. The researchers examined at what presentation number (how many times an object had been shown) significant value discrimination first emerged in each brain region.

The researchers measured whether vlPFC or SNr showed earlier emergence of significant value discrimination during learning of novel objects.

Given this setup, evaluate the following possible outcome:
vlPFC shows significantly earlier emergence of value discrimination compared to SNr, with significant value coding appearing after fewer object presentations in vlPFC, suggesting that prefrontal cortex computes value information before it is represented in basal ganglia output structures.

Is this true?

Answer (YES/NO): NO